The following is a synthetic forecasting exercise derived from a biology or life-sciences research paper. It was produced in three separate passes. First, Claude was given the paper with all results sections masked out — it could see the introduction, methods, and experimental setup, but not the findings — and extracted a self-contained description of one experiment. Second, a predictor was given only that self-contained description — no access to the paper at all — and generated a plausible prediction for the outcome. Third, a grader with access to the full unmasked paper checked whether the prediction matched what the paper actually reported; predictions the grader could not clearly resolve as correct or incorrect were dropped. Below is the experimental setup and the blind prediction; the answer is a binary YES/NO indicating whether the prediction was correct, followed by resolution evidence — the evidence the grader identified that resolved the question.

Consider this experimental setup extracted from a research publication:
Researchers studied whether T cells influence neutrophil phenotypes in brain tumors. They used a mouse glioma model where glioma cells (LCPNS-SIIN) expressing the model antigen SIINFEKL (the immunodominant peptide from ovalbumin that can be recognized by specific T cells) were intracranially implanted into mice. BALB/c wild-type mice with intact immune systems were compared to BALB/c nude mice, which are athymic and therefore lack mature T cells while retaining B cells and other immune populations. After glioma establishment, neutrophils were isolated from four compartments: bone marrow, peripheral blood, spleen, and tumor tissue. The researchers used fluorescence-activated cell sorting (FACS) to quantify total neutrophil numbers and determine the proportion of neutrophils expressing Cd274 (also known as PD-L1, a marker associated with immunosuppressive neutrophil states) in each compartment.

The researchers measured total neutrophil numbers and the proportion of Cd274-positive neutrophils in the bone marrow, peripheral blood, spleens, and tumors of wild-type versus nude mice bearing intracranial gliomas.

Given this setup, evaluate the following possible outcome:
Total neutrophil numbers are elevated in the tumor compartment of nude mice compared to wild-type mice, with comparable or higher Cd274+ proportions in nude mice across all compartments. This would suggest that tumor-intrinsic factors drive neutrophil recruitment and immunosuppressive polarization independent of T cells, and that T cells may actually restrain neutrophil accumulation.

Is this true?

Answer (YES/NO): NO